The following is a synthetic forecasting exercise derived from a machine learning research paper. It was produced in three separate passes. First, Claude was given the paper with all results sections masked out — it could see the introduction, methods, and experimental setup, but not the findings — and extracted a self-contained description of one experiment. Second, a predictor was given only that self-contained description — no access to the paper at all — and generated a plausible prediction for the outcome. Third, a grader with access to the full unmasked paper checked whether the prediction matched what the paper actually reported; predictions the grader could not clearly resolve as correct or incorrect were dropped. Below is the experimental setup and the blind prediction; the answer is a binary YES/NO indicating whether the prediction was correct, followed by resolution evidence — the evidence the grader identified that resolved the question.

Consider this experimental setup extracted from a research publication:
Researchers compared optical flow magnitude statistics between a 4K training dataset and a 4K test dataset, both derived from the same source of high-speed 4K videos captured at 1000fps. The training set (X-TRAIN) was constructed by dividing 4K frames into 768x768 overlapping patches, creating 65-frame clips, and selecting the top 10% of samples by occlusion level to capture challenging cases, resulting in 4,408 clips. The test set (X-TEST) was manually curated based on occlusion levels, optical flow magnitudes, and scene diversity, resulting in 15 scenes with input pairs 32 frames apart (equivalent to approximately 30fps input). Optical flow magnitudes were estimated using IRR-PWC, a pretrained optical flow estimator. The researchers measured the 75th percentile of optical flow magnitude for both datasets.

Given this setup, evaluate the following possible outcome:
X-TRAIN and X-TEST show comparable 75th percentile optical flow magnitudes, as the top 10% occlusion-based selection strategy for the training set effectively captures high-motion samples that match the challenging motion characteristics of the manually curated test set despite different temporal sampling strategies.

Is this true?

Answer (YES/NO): NO